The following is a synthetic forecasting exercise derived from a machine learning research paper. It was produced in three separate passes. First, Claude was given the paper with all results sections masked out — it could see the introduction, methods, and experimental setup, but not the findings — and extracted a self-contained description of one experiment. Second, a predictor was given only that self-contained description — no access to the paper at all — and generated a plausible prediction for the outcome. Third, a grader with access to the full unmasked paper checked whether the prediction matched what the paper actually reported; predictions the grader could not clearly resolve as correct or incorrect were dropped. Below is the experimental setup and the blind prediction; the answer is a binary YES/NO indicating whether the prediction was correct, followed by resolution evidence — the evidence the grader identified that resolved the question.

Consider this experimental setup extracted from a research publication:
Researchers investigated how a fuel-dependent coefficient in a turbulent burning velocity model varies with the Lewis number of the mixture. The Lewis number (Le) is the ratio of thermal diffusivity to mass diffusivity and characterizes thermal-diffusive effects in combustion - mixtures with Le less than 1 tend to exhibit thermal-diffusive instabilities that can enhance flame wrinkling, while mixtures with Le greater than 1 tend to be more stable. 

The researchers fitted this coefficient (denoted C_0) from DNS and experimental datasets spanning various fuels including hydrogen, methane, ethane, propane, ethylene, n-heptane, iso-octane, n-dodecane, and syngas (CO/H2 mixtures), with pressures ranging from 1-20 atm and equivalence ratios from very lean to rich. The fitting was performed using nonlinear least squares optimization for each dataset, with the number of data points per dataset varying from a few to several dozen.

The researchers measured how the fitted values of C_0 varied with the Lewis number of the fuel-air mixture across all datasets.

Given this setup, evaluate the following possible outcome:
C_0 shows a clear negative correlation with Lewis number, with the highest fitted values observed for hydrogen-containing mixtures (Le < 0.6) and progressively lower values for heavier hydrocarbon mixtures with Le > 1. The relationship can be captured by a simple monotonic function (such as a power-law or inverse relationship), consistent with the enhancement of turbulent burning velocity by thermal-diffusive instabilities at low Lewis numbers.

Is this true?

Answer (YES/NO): NO